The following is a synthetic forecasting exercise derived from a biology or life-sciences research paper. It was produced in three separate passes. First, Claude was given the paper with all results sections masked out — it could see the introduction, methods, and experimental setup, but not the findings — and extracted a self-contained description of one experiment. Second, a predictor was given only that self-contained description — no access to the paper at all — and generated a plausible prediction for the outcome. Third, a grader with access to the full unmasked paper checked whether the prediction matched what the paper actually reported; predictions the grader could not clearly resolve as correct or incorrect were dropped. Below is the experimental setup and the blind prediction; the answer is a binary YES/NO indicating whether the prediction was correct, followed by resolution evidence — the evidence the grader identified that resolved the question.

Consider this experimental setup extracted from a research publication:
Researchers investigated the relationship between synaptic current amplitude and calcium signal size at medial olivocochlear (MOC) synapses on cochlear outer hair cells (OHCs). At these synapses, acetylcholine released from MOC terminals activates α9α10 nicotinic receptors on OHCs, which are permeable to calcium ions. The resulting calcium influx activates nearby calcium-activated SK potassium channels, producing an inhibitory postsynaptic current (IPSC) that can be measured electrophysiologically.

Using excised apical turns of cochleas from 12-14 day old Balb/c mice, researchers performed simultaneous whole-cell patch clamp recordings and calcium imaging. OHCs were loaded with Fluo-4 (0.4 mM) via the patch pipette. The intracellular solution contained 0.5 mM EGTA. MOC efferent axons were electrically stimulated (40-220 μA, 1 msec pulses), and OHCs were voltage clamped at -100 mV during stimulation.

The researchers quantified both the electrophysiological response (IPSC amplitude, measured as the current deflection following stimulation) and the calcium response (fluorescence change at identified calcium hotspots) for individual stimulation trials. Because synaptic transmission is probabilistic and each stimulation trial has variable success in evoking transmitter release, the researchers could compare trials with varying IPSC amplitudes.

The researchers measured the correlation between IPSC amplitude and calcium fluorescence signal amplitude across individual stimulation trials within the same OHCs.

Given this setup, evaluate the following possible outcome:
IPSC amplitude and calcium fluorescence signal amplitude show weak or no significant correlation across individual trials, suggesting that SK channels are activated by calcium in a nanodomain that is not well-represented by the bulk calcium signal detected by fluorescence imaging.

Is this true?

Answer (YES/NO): NO